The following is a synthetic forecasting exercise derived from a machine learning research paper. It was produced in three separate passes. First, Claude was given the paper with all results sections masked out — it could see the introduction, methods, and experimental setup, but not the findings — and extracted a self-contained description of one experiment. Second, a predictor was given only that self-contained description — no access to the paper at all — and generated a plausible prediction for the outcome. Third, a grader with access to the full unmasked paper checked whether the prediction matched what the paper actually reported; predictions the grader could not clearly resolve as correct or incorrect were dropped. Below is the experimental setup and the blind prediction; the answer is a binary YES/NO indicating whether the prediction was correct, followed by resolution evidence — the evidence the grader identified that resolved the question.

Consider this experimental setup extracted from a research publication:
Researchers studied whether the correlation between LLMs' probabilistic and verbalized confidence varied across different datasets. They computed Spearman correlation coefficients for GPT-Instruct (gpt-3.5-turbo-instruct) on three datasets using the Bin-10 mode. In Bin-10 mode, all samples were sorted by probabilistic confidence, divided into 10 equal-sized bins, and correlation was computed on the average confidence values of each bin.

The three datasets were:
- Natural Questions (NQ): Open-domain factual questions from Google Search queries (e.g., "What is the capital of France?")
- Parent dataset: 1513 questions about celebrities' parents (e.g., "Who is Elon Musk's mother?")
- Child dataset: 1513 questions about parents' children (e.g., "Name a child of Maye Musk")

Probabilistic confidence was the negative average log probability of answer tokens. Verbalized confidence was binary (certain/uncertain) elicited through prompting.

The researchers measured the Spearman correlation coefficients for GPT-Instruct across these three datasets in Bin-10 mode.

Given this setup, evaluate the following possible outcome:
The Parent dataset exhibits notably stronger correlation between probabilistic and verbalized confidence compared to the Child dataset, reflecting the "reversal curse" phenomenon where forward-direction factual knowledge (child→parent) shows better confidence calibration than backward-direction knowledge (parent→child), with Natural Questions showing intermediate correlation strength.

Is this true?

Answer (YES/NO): NO